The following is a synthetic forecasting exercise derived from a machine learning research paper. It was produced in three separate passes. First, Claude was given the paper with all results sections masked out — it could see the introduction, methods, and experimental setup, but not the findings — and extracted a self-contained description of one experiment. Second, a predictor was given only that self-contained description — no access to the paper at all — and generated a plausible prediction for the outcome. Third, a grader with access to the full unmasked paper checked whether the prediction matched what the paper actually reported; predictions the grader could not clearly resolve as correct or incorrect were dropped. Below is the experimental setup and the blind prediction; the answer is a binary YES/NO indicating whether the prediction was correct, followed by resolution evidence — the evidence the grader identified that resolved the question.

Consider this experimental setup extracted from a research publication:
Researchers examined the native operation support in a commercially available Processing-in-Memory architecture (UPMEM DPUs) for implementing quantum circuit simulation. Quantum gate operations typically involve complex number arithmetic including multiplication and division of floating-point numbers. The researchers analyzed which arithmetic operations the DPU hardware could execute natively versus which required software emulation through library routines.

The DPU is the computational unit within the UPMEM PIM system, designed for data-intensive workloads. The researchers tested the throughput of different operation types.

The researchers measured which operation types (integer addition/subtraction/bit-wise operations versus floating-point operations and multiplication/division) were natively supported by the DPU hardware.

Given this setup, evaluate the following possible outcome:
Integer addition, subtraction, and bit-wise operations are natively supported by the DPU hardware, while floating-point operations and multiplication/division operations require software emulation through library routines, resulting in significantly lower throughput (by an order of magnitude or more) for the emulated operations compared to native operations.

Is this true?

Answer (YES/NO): NO